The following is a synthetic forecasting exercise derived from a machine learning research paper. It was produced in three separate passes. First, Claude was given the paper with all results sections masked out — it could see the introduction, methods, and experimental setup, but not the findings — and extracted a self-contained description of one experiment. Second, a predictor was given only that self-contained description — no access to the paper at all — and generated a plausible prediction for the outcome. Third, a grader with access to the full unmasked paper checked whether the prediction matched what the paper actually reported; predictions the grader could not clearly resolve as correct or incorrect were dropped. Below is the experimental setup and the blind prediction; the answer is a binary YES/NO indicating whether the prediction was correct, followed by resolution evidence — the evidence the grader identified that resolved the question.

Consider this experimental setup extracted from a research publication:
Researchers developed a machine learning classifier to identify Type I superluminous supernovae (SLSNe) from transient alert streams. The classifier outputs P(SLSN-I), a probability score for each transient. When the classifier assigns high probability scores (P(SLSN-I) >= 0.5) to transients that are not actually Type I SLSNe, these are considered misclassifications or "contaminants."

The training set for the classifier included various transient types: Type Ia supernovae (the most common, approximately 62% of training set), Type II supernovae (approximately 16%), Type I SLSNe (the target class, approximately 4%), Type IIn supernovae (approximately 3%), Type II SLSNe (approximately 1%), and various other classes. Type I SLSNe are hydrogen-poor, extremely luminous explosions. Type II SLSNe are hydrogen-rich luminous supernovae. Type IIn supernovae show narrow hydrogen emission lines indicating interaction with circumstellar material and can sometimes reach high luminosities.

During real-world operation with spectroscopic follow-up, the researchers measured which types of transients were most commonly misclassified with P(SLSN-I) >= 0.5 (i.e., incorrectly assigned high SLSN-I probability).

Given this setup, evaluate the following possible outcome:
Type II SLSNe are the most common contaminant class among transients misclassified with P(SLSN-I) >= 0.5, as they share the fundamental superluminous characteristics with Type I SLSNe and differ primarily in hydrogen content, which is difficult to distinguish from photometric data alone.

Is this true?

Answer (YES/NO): YES